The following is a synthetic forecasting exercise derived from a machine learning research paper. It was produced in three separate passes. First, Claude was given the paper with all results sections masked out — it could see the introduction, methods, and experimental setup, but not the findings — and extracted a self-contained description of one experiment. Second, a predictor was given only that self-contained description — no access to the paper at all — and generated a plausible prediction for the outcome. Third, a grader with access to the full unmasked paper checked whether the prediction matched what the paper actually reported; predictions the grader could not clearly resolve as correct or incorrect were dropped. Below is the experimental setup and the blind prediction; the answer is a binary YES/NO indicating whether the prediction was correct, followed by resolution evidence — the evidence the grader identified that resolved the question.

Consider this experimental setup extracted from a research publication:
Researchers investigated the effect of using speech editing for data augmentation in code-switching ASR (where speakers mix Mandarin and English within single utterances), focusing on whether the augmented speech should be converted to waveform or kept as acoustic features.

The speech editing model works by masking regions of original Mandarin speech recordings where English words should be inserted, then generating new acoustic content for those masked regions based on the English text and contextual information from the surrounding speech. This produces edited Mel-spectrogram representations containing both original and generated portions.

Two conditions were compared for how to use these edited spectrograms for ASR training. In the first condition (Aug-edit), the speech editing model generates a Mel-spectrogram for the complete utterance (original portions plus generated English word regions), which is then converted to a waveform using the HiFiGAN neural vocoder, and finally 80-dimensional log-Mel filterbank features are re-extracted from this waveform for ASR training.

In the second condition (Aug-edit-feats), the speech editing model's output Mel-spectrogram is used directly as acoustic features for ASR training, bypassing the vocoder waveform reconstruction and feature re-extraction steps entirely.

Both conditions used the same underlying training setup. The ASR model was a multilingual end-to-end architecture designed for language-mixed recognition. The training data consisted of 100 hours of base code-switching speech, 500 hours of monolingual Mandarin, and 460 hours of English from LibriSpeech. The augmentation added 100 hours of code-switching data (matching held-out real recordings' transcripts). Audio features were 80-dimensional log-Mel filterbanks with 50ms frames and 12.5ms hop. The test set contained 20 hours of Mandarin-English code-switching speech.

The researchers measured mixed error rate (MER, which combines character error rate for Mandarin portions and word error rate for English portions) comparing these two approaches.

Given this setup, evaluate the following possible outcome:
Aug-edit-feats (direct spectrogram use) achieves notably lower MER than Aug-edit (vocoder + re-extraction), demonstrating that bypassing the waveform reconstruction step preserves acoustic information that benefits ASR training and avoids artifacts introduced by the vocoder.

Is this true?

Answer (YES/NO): YES